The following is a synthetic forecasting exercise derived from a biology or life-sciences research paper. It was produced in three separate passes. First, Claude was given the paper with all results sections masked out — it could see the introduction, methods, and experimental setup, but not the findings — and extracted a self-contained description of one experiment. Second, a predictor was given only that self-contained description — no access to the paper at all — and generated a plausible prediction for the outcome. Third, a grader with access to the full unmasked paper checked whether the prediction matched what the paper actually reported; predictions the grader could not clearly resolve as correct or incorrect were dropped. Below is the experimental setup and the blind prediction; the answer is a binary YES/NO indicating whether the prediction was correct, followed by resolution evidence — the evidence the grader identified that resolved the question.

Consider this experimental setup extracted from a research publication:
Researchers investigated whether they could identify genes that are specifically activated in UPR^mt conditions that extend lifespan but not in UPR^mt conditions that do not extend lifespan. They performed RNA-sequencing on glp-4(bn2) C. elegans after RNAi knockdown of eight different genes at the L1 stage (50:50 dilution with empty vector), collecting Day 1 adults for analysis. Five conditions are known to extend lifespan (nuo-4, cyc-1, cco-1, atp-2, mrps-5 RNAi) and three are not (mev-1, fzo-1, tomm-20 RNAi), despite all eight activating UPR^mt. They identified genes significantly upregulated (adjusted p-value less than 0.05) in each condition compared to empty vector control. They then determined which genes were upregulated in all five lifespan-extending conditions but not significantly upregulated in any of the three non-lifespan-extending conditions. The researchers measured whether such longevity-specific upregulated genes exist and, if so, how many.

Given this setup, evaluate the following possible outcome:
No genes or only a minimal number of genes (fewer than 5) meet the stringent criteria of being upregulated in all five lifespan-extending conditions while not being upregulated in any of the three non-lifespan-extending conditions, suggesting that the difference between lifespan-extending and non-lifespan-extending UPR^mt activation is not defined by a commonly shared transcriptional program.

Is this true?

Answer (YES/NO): NO